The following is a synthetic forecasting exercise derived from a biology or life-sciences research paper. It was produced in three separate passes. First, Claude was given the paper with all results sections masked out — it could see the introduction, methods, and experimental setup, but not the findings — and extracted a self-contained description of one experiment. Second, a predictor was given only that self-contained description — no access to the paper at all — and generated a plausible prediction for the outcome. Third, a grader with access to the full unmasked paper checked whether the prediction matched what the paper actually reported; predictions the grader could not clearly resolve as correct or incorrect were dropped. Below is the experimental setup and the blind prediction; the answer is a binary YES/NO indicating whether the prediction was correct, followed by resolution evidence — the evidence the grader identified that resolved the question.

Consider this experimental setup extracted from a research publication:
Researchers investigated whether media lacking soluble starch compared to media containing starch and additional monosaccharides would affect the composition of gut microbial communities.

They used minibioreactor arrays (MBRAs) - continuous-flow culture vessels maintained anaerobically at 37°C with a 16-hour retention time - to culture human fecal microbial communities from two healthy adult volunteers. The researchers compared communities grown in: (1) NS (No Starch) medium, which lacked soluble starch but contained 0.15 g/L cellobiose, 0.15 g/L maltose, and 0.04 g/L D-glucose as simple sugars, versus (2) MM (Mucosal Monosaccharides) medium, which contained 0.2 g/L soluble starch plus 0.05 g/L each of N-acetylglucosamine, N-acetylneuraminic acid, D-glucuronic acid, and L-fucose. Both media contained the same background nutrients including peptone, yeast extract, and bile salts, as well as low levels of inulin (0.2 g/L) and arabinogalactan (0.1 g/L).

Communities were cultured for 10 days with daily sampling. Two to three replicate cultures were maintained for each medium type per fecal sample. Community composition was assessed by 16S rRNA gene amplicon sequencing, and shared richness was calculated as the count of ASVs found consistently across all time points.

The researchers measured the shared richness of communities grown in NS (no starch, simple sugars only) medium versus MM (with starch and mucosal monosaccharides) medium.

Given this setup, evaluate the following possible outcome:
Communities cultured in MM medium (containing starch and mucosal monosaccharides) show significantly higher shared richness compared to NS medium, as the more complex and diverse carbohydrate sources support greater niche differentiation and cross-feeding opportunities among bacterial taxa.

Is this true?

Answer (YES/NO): NO